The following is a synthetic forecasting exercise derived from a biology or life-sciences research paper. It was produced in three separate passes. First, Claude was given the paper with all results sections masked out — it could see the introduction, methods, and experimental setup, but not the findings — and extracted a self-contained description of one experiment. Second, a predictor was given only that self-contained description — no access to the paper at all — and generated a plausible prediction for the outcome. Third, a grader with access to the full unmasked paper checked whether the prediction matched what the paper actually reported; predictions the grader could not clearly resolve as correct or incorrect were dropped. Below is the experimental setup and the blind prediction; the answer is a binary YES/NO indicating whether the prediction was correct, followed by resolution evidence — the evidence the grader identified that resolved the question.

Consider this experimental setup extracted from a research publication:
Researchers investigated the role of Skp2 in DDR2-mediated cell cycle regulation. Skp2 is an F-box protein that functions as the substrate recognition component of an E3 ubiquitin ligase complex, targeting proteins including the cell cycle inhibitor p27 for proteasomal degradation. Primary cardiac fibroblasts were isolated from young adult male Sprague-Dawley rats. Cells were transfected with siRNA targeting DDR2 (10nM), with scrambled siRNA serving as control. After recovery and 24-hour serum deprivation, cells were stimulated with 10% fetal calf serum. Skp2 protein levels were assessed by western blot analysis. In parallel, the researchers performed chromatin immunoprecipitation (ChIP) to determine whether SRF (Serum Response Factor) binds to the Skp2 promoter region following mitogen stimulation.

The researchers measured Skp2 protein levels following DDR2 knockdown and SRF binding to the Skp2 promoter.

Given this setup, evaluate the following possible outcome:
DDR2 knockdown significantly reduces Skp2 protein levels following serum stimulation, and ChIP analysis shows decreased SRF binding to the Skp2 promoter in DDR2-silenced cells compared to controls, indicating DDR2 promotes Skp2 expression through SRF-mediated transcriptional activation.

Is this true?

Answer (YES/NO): YES